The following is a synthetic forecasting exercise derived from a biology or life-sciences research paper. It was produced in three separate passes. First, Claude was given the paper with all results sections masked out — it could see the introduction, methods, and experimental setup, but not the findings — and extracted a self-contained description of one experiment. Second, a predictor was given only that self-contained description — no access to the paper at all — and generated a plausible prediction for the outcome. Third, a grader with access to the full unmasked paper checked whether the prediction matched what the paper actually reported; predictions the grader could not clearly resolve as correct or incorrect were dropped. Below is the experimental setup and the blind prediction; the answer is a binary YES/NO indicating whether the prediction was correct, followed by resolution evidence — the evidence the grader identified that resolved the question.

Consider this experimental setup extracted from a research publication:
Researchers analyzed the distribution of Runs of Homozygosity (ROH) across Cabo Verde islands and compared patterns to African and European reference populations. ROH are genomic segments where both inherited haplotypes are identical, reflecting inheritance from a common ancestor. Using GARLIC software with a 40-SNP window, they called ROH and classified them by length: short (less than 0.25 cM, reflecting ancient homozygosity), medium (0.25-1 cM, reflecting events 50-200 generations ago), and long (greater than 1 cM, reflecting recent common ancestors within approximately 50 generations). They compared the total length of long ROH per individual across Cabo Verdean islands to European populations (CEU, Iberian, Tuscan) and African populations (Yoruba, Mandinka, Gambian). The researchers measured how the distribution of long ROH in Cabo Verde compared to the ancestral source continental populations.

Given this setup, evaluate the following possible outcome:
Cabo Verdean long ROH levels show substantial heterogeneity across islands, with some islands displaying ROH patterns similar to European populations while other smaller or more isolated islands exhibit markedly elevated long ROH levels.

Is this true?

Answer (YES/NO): NO